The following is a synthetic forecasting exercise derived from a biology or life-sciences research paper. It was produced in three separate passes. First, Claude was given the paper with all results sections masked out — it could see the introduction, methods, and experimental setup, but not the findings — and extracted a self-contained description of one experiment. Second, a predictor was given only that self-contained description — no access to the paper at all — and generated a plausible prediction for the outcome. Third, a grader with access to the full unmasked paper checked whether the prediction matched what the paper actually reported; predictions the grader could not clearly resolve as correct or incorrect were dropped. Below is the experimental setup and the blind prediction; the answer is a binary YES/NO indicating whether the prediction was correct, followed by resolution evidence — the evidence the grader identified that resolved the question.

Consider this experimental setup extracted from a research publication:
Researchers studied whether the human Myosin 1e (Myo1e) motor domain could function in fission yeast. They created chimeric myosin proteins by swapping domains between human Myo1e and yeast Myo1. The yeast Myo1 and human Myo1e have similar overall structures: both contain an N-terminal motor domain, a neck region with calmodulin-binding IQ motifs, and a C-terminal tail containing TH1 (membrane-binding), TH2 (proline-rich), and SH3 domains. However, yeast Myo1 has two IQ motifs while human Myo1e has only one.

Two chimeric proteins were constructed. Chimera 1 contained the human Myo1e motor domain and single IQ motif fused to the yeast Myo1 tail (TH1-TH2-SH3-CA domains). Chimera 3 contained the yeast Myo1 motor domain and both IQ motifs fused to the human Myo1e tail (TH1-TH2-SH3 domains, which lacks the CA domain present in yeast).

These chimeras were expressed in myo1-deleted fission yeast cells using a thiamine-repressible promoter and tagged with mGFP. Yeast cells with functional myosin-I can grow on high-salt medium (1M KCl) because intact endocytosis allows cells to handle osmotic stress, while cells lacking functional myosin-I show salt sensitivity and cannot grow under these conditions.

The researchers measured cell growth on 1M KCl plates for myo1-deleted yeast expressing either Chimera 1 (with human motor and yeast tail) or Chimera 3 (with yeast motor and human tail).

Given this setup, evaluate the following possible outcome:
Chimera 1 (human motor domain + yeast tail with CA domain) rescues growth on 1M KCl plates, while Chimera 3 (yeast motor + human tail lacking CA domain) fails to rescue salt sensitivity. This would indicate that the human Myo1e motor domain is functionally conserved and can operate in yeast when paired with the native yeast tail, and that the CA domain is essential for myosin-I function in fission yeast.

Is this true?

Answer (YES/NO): NO